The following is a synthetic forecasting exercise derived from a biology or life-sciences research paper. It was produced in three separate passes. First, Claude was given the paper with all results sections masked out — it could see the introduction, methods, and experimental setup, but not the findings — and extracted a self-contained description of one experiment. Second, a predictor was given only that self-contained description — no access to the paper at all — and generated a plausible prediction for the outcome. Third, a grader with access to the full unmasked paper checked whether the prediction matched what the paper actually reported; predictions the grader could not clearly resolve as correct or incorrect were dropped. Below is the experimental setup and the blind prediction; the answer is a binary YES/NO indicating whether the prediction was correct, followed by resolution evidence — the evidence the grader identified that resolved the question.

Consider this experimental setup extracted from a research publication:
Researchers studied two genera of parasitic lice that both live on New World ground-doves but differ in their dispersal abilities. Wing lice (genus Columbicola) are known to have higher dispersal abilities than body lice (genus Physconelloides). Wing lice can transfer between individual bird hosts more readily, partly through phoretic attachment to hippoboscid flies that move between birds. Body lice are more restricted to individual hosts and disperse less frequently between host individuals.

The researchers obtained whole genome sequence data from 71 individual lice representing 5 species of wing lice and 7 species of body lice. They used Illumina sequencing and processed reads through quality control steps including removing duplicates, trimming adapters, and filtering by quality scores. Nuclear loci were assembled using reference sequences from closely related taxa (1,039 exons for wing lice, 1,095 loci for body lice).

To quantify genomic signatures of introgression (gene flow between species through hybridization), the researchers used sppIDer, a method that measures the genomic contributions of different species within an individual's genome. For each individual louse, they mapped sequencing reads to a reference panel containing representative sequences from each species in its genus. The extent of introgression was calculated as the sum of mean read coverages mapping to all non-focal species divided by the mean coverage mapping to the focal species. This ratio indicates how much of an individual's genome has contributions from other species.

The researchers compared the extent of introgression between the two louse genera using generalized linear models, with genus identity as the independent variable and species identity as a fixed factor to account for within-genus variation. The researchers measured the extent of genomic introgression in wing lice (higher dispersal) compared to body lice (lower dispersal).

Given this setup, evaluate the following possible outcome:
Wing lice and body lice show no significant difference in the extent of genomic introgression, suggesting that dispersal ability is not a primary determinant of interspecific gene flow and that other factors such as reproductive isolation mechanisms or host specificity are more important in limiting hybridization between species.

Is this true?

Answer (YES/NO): NO